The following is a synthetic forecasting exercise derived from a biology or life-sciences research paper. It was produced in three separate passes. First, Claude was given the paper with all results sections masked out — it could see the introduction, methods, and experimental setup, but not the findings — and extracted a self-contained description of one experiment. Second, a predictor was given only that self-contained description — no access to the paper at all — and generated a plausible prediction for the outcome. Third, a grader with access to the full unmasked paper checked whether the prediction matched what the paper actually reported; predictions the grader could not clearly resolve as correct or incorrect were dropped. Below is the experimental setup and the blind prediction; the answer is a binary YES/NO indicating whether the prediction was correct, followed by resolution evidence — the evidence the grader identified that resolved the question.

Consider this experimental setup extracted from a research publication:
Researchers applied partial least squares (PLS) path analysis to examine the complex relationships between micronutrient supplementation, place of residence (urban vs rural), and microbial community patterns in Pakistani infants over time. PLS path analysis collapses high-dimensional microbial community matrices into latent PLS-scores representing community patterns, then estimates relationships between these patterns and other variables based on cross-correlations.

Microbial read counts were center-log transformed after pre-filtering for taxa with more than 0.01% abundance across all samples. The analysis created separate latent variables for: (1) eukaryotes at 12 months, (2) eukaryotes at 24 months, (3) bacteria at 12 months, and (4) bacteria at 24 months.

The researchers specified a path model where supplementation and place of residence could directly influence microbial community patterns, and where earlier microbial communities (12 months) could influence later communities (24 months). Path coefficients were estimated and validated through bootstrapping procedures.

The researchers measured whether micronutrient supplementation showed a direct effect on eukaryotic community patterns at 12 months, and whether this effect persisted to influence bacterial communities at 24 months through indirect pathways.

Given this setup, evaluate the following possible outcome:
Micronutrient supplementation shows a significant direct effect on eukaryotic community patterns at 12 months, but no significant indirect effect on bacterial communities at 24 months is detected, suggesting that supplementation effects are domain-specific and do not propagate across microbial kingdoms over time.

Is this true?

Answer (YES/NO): NO